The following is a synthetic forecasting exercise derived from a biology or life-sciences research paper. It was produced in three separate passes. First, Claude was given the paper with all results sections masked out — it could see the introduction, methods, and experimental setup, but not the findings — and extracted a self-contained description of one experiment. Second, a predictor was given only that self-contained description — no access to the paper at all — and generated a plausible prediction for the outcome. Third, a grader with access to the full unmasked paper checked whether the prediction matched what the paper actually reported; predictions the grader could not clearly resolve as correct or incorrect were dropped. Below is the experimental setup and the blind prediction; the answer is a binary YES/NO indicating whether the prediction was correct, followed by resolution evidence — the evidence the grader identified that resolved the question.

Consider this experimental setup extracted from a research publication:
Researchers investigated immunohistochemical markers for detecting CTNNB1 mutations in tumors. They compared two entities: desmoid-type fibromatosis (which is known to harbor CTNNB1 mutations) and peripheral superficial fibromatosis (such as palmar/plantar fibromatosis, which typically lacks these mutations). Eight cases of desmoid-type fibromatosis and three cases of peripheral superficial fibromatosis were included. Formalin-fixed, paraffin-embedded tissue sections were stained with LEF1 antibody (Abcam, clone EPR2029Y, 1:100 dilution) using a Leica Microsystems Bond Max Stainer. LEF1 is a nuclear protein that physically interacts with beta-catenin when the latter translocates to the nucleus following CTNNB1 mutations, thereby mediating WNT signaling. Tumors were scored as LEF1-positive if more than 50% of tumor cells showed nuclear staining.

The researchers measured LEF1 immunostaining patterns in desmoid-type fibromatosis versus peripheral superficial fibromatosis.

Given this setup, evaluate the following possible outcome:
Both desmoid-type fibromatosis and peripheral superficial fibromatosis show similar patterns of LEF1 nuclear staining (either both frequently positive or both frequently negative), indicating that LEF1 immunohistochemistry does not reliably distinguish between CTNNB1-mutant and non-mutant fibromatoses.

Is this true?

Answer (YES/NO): NO